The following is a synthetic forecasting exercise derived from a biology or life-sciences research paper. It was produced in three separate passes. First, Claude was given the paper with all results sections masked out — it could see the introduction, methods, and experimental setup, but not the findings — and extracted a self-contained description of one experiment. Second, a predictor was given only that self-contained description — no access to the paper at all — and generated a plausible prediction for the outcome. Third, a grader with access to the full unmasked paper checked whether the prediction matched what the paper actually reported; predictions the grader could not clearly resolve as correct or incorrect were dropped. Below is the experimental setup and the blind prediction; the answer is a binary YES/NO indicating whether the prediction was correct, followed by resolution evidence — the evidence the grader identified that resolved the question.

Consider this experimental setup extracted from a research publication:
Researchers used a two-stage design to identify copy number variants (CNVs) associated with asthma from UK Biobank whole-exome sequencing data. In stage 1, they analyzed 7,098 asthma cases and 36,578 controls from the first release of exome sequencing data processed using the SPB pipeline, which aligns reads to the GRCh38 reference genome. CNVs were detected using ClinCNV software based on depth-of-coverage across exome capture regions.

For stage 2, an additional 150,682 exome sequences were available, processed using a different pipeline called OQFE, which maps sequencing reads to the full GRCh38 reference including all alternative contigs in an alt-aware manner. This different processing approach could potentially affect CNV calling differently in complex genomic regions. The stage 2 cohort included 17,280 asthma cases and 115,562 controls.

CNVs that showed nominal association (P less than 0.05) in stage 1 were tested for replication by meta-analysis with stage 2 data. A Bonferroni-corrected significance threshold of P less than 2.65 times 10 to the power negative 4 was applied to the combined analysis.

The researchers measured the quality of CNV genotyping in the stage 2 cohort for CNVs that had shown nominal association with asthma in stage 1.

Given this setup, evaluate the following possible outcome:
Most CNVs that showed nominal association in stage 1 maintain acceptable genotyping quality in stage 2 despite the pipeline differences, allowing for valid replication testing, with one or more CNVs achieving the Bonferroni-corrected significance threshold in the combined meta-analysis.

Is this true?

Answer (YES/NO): YES